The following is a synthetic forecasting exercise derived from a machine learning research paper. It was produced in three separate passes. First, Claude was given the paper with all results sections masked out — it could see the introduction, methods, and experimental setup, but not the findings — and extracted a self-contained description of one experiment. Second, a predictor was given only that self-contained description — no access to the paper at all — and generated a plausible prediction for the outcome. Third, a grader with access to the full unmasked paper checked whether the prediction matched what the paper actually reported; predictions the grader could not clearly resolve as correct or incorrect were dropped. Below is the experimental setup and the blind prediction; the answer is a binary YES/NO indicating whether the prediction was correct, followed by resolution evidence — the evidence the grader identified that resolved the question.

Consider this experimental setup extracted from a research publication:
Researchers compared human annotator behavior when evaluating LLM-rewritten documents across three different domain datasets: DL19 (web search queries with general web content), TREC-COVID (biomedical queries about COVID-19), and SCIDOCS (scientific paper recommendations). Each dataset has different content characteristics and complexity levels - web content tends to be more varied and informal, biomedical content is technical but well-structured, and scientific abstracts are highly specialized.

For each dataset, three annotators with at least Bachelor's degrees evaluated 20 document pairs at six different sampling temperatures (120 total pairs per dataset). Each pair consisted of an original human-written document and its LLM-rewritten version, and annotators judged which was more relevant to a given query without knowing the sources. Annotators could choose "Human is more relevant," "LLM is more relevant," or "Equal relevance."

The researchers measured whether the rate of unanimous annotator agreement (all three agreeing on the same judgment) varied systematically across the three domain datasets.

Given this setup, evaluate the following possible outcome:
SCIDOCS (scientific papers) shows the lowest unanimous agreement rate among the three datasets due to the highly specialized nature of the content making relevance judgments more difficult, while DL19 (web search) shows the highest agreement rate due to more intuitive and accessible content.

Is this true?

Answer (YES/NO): YES